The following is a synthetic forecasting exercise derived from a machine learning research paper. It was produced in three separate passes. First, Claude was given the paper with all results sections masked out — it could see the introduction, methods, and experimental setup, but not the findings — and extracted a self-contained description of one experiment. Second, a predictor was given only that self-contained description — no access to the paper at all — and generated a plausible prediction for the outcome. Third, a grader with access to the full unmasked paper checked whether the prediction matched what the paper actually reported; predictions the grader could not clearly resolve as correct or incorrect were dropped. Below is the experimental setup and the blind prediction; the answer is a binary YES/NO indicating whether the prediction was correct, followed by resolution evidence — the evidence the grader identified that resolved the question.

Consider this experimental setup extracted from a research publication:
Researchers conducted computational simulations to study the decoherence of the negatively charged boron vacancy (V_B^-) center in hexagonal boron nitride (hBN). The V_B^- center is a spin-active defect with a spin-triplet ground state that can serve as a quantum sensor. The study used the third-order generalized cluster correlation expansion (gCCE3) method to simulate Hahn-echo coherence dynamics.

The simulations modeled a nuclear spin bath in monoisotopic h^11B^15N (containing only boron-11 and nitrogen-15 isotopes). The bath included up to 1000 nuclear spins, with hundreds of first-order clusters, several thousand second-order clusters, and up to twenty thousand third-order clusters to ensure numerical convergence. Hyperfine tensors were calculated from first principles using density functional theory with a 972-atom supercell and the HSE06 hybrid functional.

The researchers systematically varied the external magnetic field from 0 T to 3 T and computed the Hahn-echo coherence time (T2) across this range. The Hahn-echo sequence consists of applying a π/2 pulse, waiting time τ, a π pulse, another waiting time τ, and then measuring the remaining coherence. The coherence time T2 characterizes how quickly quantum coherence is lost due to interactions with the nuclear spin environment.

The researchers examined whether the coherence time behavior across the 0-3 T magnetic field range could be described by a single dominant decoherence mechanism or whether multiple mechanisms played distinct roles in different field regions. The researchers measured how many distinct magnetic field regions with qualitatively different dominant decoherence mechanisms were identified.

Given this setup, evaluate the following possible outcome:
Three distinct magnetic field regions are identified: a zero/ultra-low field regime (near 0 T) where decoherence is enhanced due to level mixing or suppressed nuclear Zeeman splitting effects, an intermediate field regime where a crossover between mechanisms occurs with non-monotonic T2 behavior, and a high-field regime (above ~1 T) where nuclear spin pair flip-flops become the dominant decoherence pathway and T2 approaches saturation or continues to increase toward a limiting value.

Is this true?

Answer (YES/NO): NO